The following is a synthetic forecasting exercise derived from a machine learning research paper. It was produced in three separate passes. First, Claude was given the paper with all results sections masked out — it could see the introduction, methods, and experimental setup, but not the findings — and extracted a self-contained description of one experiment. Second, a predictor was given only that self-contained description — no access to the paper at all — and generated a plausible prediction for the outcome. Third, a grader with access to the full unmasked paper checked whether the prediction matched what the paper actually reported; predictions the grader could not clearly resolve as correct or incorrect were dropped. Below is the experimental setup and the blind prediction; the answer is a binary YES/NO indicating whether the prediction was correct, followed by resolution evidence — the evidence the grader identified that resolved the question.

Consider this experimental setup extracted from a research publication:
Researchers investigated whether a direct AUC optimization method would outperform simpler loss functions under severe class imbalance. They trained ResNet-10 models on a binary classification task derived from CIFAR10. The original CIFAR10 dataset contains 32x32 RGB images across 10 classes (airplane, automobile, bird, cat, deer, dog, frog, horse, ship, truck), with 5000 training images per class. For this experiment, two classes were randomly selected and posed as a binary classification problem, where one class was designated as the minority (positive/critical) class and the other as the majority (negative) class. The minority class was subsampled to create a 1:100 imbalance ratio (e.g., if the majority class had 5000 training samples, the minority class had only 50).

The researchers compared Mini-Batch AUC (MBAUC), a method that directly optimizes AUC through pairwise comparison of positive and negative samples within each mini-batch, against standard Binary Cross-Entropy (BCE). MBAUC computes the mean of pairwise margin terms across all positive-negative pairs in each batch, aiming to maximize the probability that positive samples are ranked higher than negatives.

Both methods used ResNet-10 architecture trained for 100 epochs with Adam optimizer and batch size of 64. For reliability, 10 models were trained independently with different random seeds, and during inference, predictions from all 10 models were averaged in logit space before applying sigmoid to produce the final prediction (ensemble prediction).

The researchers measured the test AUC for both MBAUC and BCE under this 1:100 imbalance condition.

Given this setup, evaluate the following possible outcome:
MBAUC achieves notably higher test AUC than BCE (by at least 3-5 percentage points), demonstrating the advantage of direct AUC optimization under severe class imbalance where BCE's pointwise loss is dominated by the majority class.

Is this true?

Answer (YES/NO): NO